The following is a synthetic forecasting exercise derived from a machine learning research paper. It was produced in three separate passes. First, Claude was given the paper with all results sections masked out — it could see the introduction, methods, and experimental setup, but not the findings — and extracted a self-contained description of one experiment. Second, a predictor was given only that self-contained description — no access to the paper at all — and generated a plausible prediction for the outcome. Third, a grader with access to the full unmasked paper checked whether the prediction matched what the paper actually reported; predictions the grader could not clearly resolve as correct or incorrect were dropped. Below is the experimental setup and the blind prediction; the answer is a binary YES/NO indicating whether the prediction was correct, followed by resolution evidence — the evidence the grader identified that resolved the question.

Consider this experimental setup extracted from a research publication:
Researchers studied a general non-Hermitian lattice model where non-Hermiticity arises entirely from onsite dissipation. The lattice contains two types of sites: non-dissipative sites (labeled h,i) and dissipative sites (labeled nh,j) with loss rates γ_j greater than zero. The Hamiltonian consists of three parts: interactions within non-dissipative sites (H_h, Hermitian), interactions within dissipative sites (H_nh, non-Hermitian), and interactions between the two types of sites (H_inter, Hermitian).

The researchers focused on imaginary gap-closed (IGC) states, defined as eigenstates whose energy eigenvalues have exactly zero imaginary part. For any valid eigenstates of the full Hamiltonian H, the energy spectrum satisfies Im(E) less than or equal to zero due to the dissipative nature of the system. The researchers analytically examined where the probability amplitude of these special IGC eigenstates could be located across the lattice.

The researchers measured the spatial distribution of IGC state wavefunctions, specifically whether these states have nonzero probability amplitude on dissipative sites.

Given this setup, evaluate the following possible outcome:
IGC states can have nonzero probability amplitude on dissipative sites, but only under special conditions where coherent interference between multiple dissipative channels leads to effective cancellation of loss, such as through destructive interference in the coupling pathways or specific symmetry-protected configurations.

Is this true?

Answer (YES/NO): NO